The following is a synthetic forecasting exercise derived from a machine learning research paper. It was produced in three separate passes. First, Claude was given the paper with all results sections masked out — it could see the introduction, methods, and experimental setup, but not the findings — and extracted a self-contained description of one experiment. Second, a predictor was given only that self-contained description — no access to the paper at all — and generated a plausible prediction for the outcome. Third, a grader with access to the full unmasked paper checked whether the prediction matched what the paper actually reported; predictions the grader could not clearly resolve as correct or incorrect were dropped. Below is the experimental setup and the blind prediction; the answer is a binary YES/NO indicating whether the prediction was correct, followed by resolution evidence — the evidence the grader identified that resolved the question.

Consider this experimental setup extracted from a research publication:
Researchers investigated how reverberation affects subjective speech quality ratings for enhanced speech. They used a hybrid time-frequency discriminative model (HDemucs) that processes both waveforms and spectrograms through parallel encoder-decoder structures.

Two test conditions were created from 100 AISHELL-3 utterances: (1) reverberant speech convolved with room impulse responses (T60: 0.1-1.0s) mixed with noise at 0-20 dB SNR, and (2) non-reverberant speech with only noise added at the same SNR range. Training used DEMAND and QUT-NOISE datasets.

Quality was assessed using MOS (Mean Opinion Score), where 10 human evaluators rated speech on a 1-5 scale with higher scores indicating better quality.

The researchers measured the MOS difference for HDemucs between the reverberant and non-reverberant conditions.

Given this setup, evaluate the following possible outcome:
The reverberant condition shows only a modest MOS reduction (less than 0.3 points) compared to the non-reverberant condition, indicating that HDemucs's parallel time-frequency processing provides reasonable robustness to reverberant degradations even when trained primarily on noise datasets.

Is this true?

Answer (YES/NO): NO